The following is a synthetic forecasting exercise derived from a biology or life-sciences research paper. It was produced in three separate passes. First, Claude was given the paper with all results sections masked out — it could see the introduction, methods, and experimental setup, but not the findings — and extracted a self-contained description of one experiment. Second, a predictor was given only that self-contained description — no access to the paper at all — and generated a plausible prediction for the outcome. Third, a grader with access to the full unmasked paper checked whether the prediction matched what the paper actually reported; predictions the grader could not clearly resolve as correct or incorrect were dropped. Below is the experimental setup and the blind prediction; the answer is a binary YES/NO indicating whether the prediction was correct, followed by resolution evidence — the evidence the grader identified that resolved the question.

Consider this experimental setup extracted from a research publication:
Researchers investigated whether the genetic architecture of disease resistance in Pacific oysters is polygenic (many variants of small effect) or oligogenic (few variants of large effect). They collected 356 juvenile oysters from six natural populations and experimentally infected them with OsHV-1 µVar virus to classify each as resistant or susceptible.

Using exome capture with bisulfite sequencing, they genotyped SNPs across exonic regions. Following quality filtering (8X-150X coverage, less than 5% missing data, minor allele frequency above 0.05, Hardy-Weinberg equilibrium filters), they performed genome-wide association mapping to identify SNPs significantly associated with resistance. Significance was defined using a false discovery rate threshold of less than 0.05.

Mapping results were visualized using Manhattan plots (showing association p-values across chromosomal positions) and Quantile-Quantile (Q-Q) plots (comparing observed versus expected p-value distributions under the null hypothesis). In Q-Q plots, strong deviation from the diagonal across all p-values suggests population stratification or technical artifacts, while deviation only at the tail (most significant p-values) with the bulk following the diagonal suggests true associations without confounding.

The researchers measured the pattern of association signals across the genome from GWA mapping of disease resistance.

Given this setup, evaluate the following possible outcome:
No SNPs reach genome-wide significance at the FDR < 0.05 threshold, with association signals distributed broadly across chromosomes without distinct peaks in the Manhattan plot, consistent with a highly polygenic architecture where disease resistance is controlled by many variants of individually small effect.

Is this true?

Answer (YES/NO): NO